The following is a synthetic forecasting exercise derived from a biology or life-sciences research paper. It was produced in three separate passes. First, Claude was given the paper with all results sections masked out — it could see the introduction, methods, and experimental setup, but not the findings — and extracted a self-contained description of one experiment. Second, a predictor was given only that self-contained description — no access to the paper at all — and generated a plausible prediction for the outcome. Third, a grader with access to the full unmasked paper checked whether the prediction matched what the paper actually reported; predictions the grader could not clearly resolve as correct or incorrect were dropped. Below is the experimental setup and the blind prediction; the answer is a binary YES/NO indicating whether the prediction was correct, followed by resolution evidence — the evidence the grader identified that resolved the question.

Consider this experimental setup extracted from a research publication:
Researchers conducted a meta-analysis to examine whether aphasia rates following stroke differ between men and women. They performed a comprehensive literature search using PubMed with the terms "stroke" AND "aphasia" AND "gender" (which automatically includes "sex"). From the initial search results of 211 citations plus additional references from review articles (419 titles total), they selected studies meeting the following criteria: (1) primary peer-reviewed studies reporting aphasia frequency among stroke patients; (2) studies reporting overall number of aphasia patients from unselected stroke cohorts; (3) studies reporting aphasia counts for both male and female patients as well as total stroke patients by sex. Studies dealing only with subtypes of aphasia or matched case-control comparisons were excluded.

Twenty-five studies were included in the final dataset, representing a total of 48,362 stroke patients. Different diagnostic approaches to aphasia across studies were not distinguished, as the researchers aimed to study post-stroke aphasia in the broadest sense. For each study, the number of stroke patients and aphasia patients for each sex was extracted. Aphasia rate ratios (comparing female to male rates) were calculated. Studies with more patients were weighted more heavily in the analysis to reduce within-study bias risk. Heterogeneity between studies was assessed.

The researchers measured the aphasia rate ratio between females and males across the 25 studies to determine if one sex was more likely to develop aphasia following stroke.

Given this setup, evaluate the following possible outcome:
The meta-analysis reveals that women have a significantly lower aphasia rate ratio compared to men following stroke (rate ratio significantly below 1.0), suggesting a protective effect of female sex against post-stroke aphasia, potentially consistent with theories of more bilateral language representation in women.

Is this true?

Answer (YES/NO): NO